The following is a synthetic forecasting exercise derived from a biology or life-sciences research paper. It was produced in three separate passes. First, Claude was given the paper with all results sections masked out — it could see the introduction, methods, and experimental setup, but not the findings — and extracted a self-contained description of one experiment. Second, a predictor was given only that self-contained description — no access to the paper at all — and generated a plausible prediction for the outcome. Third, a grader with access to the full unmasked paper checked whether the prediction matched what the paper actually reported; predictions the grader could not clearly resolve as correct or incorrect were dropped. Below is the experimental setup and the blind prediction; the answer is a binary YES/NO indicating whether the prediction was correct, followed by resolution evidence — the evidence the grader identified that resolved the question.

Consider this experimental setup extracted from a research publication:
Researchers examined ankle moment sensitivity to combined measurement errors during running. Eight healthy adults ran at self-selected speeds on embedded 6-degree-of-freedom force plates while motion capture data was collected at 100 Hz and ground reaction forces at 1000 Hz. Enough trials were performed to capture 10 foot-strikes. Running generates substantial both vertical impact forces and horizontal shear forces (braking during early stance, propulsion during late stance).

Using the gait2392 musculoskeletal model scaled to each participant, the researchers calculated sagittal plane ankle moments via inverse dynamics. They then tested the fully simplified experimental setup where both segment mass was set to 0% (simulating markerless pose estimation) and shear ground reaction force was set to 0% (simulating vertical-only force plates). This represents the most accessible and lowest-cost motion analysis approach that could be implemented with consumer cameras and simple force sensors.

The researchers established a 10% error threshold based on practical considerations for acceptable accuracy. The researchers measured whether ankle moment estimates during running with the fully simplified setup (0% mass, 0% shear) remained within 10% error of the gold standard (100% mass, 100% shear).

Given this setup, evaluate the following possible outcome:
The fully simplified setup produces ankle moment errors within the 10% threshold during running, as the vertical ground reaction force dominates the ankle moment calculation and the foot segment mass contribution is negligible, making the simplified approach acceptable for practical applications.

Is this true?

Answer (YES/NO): YES